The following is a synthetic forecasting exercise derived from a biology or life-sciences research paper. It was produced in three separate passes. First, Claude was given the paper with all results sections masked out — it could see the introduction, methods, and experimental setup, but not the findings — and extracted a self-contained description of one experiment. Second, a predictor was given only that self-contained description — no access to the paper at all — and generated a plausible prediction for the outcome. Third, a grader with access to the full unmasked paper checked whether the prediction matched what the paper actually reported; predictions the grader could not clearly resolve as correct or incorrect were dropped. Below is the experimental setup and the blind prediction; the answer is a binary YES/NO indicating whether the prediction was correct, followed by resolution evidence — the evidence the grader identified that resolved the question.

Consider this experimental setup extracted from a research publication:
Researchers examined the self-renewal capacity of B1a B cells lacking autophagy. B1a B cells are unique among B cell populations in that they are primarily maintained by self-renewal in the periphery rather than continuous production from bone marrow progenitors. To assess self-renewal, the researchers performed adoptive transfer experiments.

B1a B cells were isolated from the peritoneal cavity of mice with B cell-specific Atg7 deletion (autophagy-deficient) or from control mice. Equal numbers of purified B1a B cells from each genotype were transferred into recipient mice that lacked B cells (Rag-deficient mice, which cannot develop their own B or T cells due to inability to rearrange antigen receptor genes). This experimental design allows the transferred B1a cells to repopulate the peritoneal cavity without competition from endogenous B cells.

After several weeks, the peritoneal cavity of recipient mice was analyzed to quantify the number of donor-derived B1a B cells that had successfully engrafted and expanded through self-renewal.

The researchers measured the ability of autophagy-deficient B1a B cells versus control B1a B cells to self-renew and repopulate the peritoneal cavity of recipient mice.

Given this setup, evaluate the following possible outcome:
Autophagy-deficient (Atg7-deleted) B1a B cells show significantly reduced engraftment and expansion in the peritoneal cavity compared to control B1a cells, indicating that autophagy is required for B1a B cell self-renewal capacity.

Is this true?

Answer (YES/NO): YES